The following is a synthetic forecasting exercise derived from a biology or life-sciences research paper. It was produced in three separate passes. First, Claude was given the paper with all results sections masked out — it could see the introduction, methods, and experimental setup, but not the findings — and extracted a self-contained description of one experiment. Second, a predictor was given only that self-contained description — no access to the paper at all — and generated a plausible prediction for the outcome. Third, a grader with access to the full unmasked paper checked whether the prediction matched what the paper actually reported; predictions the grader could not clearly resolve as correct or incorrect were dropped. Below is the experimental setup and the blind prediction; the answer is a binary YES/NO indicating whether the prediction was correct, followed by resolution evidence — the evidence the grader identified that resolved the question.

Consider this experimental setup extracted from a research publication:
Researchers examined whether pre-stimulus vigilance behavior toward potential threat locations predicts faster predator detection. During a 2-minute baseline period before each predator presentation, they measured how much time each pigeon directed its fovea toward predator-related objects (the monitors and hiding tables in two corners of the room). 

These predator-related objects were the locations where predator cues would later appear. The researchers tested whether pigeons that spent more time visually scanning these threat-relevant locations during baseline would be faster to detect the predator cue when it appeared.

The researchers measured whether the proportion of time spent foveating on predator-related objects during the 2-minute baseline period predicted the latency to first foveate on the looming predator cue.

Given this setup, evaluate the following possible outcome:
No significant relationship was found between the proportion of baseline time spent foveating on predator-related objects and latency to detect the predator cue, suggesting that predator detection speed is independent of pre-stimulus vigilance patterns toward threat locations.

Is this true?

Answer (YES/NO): NO